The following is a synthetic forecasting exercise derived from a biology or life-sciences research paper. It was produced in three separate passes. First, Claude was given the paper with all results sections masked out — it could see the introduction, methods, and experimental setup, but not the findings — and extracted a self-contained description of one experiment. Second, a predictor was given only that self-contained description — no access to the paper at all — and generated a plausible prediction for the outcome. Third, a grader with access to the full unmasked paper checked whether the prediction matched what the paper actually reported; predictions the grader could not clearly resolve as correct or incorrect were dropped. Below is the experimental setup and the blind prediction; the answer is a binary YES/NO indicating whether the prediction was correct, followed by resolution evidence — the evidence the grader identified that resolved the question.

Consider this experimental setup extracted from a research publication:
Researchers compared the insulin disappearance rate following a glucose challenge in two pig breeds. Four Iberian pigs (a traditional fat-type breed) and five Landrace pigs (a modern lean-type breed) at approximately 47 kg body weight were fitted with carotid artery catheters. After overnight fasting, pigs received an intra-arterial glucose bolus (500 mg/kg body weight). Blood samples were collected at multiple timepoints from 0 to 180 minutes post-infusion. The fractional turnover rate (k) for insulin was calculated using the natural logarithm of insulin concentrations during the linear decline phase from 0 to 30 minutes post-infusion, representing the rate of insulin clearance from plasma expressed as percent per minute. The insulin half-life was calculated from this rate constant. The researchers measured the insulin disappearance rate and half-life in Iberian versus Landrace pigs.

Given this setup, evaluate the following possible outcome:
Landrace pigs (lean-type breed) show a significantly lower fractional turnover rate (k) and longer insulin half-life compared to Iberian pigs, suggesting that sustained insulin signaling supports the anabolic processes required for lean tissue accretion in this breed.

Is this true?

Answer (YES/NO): NO